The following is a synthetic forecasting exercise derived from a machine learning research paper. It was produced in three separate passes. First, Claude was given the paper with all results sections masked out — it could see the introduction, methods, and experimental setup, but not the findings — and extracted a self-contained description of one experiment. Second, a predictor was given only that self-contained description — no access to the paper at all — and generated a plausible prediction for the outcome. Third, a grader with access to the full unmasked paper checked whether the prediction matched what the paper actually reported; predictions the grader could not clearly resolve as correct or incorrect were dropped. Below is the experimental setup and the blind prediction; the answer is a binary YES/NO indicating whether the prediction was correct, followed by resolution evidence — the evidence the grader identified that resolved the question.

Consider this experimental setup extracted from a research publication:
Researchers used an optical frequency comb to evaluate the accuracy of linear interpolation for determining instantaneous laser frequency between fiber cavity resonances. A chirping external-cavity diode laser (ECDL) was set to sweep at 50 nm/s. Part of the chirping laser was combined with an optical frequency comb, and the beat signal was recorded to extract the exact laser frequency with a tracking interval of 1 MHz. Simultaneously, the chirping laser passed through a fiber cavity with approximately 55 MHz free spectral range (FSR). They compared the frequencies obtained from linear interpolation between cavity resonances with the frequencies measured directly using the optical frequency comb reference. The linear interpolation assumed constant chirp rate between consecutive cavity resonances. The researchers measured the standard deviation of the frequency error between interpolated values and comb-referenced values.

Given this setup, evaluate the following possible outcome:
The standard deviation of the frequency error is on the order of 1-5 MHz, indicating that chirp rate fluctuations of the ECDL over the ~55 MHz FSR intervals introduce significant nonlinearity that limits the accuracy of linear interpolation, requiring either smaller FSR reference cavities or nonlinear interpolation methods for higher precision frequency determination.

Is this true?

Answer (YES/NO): NO